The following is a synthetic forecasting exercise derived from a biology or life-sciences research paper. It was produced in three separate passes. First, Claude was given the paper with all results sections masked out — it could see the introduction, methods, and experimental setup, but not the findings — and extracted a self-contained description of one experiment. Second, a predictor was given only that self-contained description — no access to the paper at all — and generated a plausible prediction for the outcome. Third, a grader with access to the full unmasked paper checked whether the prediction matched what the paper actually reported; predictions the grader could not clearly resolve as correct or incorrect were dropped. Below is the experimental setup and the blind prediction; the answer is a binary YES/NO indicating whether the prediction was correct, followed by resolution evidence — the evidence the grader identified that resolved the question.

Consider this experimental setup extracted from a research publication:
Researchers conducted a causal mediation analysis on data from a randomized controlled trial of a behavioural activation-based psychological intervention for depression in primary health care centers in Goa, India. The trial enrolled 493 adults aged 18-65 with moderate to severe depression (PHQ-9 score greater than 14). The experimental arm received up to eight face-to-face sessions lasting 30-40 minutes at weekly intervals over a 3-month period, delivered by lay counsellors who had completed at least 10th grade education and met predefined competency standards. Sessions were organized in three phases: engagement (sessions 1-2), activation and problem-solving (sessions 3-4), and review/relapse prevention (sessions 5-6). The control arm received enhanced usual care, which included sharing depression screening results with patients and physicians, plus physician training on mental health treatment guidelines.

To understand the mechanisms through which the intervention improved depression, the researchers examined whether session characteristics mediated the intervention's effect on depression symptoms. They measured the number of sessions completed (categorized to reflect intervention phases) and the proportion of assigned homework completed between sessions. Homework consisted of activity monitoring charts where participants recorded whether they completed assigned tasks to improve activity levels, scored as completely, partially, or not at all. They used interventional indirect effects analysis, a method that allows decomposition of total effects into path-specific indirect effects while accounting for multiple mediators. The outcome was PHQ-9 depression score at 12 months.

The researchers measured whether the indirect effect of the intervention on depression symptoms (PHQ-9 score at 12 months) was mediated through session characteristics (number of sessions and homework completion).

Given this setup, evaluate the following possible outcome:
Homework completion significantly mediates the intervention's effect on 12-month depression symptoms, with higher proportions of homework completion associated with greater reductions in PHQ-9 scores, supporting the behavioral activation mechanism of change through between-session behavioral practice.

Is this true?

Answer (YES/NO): NO